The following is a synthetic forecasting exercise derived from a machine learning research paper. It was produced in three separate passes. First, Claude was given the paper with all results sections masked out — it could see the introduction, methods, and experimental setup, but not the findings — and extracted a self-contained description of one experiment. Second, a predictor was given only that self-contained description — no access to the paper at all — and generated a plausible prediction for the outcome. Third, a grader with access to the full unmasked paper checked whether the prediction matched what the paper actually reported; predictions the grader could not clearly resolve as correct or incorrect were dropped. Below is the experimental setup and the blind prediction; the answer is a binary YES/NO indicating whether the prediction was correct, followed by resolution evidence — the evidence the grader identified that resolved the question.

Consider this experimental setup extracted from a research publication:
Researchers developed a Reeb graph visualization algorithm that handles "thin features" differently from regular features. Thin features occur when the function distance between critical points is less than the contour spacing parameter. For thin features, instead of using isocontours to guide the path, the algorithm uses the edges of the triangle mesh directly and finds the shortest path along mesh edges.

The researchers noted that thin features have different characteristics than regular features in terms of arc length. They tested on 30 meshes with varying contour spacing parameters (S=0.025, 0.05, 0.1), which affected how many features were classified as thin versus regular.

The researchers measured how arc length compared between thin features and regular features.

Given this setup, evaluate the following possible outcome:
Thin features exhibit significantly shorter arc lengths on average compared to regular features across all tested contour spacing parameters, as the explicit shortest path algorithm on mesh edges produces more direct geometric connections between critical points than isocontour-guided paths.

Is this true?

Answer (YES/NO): NO